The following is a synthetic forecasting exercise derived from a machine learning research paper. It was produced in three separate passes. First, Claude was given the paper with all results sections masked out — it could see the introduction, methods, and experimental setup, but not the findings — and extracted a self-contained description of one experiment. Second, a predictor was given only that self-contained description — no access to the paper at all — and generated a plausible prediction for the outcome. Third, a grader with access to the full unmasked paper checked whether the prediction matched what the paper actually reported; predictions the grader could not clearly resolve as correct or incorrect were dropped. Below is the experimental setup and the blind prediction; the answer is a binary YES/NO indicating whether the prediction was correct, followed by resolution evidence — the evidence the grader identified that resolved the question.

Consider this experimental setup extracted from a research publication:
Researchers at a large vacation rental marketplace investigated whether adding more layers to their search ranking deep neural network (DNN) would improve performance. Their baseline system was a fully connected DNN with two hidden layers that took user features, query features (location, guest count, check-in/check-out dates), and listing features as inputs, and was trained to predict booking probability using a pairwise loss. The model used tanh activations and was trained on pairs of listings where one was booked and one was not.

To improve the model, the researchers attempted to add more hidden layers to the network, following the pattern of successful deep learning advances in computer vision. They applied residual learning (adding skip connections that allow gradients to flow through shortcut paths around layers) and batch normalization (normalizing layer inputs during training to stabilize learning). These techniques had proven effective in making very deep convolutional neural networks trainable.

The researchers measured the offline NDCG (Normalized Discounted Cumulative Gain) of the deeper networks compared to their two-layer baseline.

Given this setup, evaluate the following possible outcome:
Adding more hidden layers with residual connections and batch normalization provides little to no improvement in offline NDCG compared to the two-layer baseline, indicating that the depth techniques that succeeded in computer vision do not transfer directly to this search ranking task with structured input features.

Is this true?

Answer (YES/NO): YES